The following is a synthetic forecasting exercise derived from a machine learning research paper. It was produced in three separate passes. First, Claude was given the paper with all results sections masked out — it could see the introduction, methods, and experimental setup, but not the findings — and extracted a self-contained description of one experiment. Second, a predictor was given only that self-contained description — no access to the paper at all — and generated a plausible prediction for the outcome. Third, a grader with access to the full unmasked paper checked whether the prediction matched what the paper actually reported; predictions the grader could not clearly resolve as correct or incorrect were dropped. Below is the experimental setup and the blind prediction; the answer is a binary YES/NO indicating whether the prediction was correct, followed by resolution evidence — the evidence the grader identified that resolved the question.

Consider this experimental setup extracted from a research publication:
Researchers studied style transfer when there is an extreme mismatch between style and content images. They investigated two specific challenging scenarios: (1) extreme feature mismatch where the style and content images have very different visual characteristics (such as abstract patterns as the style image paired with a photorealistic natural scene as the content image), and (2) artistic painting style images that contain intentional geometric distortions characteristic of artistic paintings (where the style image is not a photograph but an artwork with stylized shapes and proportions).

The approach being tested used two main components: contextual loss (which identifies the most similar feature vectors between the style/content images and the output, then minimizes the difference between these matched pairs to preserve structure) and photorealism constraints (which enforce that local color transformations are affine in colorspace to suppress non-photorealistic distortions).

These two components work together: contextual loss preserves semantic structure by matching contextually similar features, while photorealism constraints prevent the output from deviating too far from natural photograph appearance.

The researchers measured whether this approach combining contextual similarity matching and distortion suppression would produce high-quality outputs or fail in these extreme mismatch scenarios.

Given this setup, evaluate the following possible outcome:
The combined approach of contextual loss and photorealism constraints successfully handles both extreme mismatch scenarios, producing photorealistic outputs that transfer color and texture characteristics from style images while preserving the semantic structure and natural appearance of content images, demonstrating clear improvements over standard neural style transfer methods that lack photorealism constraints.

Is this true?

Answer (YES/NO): NO